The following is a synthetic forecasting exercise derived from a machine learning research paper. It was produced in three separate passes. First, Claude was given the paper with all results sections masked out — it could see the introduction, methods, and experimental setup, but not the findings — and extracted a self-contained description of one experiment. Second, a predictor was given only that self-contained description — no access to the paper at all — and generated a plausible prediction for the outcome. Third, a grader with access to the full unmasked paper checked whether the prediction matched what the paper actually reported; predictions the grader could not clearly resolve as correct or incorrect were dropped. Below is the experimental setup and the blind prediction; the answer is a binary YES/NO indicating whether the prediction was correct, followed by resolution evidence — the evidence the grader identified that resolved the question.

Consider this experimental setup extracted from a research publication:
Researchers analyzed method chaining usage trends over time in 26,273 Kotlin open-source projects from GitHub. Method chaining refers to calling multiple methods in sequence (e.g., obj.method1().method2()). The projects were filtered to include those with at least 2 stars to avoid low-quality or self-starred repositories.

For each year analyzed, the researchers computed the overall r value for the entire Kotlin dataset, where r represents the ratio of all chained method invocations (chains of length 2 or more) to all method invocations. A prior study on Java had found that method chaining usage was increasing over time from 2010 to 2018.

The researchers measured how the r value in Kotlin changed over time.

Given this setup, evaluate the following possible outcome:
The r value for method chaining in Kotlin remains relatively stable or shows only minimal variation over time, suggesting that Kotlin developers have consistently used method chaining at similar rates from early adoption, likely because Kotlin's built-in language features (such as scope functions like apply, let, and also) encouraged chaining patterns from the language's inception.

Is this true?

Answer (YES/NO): YES